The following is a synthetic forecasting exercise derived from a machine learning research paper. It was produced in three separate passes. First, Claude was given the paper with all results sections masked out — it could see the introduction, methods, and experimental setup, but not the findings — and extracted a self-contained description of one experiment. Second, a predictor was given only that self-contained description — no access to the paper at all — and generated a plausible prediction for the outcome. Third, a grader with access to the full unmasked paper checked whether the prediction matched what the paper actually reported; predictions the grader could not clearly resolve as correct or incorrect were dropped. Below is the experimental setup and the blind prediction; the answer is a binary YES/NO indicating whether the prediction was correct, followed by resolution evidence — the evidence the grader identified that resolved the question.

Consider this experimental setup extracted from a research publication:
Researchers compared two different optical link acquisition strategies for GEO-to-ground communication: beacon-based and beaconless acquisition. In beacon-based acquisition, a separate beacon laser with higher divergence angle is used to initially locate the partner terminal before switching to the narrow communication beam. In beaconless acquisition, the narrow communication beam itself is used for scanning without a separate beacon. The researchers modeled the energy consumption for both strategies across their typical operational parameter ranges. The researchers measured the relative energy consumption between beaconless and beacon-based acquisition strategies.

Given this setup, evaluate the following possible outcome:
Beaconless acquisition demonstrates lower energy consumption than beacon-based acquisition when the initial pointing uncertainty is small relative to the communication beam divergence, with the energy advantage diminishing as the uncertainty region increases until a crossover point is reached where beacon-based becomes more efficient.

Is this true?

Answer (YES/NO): NO